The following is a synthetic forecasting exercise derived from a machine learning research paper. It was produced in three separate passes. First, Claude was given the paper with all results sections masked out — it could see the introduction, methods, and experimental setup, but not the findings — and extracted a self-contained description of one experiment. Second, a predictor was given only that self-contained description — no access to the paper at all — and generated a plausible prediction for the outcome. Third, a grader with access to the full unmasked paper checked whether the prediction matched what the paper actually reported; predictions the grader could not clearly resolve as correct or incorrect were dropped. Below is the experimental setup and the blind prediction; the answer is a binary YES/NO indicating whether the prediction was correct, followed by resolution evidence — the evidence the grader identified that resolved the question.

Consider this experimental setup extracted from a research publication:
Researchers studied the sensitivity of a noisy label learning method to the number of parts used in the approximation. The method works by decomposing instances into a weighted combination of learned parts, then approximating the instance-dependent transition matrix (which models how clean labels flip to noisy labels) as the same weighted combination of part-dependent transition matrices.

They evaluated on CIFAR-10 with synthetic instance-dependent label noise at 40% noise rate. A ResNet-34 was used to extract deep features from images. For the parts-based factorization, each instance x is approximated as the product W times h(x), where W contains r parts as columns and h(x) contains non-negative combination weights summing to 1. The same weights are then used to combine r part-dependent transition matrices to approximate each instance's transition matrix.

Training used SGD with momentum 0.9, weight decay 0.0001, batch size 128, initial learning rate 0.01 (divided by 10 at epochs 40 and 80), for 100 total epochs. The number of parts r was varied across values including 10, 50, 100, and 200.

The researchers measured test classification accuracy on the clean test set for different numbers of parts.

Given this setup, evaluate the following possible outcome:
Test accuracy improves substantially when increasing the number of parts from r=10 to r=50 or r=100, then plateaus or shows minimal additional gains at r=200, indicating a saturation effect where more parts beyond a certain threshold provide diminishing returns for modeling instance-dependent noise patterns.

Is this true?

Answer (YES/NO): NO